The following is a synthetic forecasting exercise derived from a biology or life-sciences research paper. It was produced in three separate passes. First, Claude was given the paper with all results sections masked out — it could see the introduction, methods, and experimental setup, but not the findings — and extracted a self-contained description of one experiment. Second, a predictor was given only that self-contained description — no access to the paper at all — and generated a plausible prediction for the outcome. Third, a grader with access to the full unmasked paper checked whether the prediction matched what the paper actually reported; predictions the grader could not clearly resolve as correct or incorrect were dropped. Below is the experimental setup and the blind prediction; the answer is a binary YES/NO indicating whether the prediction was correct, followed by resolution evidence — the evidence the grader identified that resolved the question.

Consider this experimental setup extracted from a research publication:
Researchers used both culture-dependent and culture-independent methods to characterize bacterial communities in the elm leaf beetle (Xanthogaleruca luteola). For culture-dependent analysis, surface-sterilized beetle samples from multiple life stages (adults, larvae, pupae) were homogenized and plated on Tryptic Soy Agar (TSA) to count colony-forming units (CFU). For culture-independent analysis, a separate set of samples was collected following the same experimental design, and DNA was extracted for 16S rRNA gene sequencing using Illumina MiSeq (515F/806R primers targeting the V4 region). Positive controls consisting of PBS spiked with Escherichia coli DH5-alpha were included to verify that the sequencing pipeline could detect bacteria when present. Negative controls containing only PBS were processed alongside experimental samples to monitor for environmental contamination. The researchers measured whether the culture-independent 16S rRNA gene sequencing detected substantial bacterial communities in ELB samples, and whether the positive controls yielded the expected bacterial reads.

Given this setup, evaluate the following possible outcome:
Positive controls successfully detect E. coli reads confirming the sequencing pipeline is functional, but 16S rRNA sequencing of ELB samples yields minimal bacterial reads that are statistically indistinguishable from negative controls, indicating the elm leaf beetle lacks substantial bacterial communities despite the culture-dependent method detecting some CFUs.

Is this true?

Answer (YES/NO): NO